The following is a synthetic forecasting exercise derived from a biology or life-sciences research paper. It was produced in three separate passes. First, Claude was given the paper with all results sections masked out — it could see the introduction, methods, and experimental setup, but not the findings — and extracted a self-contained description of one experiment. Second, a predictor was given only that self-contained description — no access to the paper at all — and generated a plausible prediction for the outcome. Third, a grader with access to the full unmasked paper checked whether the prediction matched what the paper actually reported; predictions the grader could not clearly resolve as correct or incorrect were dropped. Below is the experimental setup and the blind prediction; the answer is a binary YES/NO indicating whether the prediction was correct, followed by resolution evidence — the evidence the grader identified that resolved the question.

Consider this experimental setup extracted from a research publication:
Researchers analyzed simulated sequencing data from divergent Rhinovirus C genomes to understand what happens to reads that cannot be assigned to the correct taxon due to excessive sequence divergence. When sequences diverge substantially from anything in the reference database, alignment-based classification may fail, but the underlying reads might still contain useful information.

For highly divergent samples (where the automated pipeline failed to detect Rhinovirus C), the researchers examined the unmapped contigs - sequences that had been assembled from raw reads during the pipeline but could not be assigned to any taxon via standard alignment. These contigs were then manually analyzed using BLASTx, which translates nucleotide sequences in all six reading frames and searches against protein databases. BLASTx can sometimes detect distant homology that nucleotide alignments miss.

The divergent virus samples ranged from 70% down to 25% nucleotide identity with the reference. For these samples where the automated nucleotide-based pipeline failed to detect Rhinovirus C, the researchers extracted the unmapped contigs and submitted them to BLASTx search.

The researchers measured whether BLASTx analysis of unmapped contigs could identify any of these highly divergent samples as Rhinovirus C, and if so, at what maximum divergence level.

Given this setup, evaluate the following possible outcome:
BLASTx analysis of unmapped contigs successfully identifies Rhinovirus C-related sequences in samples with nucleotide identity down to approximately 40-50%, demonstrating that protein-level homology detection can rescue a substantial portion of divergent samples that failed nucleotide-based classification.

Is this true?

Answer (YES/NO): NO